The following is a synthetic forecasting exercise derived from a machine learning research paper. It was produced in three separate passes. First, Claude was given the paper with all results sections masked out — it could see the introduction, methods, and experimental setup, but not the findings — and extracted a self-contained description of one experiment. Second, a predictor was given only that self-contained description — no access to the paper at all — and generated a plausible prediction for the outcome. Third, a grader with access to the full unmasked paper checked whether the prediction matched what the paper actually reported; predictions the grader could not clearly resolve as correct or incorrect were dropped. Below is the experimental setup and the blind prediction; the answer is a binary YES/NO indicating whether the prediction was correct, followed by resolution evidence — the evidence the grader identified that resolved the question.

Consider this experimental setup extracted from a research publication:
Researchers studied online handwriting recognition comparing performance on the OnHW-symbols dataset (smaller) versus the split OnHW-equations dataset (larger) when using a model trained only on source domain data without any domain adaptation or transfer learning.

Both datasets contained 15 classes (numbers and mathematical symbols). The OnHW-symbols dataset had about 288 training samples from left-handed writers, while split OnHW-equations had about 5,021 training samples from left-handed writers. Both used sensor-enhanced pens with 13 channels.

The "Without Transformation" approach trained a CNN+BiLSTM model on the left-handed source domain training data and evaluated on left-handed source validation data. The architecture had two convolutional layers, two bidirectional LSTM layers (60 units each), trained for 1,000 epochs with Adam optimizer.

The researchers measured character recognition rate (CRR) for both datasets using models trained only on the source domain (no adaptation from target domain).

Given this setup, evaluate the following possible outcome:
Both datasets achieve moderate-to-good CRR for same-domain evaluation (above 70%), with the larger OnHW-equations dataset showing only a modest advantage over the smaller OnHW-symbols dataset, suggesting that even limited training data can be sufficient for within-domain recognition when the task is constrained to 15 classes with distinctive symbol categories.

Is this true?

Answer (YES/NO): NO